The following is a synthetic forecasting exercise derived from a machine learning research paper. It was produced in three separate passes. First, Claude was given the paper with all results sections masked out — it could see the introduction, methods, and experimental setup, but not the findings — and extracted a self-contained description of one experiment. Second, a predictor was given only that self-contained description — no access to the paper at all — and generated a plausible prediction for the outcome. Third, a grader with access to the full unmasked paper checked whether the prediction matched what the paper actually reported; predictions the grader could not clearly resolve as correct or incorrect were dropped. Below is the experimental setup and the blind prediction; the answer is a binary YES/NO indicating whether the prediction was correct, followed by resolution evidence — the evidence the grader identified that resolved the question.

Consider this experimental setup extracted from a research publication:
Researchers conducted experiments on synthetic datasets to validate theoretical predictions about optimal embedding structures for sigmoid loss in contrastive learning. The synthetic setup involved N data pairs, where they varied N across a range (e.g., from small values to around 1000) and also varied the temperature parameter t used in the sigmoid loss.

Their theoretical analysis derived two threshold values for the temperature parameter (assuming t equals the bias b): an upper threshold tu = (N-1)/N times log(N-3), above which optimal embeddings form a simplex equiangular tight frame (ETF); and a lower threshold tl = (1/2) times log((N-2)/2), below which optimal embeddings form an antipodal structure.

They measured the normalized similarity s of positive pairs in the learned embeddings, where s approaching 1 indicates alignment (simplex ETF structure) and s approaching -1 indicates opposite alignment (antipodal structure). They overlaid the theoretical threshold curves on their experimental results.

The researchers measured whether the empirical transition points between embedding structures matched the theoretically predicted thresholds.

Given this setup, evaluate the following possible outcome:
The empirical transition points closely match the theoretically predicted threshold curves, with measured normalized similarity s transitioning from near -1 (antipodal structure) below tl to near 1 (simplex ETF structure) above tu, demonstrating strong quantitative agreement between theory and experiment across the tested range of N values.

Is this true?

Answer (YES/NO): NO